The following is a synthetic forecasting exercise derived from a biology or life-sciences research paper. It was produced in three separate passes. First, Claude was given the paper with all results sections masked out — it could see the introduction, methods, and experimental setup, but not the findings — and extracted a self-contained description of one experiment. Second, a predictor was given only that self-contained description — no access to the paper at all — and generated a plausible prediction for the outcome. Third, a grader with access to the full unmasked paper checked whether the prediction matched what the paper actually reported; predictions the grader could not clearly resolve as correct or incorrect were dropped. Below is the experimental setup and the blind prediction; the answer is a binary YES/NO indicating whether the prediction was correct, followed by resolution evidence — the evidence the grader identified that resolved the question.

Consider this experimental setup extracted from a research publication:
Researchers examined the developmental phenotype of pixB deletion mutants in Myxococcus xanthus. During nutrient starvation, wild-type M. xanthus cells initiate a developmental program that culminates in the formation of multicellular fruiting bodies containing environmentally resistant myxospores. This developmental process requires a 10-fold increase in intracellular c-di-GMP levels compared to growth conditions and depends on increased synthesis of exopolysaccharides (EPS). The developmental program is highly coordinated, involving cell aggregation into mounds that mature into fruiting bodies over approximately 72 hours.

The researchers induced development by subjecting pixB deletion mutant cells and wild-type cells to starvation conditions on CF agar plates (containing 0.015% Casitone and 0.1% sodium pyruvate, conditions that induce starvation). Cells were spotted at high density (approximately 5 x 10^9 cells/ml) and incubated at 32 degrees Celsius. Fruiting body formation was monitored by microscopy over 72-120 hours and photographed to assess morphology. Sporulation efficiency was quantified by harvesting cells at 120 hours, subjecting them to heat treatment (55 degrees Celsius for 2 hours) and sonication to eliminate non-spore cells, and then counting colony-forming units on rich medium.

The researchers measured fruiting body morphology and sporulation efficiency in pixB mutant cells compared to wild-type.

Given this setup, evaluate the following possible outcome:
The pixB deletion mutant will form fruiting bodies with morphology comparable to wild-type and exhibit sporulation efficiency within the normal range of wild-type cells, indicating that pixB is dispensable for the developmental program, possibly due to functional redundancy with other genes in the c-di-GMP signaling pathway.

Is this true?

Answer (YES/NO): NO